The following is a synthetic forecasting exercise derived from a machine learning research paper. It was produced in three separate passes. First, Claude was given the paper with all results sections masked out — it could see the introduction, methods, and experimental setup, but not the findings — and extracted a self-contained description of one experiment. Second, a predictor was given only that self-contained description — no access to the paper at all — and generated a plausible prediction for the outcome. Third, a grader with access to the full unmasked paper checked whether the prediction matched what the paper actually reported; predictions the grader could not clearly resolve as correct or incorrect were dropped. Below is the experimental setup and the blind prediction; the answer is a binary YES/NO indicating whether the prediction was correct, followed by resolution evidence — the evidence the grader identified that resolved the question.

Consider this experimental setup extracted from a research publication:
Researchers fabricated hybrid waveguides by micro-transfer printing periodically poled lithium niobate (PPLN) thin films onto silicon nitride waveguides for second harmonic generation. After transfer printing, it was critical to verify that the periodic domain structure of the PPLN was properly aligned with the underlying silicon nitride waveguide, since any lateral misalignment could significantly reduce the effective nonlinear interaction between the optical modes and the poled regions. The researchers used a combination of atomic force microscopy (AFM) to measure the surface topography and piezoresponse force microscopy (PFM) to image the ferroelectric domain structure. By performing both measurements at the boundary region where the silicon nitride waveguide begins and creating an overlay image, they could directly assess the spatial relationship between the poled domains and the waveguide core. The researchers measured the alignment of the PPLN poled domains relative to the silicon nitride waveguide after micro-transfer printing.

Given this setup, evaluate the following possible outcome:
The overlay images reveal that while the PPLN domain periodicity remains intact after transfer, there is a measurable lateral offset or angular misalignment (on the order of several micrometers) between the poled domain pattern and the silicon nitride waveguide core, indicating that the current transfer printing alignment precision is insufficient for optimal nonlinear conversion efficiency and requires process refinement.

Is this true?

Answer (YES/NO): NO